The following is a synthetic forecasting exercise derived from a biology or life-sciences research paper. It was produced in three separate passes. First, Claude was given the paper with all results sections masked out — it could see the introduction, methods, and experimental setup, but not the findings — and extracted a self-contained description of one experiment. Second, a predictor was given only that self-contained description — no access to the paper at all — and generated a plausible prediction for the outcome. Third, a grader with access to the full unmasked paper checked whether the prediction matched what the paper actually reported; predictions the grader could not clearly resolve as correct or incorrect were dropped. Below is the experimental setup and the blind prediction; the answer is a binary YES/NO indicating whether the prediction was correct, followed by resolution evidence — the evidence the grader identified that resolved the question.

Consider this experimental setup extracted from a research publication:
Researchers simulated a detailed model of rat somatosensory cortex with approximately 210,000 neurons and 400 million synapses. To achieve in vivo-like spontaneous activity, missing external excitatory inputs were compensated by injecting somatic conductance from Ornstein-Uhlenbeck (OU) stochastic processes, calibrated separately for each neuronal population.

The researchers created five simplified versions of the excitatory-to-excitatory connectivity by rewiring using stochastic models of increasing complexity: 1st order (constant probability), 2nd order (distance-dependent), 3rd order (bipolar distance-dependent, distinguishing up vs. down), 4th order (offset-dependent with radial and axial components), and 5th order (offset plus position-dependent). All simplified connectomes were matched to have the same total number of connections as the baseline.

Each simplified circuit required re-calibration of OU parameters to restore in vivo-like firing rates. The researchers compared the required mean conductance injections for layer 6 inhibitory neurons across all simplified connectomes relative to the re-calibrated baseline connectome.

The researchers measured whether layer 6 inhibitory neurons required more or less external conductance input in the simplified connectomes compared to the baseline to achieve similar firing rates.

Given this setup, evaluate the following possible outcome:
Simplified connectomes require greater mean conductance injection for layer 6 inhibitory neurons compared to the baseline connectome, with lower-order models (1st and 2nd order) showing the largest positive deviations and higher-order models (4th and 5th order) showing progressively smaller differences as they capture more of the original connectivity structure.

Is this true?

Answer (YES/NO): YES